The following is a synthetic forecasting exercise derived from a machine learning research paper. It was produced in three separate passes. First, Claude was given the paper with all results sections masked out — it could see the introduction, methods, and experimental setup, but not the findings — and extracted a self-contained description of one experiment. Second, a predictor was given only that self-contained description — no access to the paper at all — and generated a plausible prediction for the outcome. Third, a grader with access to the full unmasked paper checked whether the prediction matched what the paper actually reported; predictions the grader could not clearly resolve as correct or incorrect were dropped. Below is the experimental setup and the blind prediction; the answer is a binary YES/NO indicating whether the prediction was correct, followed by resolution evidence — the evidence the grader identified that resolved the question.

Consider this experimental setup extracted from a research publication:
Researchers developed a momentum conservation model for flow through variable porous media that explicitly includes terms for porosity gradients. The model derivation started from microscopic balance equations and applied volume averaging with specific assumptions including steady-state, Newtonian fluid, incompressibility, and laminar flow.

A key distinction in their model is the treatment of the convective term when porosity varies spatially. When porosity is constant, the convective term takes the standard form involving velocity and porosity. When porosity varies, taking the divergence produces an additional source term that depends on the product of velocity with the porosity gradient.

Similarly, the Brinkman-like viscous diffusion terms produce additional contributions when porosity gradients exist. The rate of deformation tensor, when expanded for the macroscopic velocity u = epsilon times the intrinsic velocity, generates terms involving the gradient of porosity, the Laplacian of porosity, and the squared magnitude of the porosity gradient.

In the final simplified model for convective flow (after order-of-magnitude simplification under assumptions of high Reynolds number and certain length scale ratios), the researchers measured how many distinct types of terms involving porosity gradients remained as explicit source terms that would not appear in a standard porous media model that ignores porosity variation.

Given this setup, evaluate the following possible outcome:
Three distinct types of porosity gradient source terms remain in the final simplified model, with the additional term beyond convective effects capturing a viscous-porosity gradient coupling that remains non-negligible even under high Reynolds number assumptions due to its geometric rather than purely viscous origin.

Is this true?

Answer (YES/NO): NO